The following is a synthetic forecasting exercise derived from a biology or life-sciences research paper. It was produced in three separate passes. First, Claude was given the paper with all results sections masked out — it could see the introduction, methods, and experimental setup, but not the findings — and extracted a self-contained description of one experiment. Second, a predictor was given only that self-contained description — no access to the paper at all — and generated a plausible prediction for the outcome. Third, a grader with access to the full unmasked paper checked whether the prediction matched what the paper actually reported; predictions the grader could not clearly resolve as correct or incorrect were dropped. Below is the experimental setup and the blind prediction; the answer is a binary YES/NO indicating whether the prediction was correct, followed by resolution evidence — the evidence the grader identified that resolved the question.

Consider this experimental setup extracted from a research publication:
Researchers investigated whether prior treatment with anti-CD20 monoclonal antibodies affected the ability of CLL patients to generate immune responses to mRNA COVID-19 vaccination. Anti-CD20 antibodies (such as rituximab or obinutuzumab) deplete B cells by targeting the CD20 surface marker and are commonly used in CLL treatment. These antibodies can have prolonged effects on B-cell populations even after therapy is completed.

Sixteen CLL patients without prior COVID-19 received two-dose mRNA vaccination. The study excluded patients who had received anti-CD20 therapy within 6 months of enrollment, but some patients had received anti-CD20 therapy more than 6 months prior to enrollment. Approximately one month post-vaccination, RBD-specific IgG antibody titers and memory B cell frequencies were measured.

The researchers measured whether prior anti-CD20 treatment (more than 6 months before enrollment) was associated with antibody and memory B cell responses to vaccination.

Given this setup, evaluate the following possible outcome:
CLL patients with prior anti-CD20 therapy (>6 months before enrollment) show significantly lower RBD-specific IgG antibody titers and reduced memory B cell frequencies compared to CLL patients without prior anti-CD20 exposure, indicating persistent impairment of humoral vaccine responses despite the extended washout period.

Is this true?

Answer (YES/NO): NO